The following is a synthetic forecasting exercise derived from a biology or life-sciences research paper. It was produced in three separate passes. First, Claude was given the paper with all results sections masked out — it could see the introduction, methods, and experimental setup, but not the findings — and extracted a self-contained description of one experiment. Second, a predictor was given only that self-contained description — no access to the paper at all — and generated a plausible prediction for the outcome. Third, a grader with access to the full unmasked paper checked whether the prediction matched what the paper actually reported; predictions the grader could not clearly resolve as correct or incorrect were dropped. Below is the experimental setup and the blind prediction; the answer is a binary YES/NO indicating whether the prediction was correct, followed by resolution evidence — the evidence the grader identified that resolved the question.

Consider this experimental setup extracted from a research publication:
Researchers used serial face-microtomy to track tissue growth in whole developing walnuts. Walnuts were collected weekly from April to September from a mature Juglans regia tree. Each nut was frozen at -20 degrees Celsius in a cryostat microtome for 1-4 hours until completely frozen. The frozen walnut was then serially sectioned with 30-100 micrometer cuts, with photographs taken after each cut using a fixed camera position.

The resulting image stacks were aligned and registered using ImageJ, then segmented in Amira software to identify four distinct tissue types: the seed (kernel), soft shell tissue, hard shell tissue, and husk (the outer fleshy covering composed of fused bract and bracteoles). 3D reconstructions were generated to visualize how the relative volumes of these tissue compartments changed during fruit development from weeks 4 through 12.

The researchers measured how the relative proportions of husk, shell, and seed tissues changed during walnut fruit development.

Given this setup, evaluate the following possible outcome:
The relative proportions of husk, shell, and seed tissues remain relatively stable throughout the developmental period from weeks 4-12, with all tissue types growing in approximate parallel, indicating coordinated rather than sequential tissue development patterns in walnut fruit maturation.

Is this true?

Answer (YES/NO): NO